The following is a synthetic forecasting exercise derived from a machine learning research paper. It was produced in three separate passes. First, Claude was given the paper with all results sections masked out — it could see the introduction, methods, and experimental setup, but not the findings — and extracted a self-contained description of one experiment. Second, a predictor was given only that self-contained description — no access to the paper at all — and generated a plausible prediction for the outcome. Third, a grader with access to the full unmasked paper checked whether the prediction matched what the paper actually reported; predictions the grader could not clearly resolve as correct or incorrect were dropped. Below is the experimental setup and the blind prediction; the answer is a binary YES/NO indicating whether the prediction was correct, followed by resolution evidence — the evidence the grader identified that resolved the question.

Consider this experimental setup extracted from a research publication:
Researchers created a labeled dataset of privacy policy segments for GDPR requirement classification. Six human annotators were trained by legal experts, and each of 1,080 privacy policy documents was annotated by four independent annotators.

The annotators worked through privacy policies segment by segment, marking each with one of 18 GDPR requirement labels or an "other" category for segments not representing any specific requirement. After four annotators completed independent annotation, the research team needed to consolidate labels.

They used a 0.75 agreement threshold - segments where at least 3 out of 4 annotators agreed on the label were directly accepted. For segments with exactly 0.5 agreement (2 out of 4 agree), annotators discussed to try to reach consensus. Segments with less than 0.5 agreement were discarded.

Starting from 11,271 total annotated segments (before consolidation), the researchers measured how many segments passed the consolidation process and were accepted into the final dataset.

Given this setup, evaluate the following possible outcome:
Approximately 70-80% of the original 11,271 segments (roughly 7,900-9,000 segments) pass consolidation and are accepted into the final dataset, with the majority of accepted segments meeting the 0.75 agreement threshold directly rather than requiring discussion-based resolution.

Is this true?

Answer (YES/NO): NO